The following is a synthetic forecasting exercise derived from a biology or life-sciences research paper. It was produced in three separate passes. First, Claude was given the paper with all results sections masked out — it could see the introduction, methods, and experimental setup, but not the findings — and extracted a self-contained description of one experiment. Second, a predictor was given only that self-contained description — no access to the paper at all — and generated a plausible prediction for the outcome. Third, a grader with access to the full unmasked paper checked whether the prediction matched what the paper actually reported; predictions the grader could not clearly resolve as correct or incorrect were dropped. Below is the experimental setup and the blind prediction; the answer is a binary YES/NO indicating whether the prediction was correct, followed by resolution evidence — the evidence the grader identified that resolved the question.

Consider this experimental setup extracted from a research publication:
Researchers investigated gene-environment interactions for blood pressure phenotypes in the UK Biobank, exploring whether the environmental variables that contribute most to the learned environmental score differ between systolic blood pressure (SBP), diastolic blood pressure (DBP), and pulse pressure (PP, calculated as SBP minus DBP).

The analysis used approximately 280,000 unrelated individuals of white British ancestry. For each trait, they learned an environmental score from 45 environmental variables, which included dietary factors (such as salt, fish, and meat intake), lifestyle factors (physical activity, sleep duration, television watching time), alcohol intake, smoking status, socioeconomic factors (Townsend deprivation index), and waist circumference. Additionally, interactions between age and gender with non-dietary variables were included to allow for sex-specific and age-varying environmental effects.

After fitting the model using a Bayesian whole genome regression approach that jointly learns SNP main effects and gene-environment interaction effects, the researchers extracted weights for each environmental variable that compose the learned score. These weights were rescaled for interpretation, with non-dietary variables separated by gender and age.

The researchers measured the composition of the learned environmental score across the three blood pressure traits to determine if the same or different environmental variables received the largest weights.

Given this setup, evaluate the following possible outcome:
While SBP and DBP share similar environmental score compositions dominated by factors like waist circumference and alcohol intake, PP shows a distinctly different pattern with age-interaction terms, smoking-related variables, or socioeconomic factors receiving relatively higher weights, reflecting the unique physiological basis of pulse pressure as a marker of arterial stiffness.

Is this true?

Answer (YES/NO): NO